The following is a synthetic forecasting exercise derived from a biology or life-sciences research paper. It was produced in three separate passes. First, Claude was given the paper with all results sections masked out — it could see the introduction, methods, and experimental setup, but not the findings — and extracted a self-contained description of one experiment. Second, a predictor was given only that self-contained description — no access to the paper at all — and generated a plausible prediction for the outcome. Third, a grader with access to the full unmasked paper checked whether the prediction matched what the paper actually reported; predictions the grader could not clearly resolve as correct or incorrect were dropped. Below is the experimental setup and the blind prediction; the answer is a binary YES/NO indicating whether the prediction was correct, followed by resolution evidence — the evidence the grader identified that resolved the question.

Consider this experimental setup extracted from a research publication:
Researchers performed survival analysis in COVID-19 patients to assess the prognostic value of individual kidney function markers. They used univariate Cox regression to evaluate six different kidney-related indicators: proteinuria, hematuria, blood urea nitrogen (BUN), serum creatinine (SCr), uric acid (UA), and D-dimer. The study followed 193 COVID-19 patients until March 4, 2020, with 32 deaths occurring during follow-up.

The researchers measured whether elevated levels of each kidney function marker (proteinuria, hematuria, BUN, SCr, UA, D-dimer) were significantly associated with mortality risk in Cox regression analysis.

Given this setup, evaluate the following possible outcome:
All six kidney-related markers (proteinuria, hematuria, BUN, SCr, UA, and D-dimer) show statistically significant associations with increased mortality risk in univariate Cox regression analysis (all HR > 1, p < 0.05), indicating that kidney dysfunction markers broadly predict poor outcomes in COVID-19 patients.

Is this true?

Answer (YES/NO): YES